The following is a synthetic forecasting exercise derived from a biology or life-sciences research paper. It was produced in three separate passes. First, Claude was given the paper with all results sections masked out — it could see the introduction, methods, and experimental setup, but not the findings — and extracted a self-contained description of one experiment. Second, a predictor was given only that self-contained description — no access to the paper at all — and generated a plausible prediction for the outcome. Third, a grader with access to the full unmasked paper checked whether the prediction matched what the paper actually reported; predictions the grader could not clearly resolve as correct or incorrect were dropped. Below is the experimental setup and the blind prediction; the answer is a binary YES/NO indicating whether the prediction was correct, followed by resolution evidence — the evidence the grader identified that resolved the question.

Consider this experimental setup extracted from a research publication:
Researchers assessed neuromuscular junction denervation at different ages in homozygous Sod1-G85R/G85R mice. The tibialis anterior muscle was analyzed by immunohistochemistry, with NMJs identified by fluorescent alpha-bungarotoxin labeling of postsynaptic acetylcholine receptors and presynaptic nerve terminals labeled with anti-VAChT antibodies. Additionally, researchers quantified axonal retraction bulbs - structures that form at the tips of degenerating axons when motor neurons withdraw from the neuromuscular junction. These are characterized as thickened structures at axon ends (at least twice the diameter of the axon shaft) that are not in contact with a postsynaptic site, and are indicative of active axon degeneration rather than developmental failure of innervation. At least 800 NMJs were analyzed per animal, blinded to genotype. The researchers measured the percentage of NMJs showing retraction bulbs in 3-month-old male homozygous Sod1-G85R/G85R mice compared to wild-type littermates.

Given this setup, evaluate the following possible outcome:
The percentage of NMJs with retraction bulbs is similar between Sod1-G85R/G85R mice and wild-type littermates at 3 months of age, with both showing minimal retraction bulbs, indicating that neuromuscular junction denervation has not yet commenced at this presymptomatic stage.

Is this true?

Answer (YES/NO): NO